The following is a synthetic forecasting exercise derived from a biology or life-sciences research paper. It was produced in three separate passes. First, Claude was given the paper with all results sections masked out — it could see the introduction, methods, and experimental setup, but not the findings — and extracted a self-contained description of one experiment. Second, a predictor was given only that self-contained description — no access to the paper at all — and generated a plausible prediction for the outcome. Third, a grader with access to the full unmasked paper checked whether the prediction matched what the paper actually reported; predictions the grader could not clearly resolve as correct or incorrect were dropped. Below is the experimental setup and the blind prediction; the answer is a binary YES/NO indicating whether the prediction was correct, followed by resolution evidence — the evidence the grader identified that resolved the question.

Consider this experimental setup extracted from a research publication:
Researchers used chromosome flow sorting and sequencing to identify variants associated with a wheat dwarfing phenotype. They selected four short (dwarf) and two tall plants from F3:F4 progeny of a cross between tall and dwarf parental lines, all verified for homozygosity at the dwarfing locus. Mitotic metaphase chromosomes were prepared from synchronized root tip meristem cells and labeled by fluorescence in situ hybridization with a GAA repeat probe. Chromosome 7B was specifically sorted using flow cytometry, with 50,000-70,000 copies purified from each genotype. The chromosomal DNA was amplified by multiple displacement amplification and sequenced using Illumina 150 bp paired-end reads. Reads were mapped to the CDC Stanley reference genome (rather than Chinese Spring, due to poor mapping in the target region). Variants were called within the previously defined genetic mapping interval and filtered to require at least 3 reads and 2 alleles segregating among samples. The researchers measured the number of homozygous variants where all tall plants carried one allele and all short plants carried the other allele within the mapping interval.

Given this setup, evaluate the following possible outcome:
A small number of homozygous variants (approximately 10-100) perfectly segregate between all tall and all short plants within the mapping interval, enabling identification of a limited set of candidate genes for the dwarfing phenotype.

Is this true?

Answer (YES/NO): YES